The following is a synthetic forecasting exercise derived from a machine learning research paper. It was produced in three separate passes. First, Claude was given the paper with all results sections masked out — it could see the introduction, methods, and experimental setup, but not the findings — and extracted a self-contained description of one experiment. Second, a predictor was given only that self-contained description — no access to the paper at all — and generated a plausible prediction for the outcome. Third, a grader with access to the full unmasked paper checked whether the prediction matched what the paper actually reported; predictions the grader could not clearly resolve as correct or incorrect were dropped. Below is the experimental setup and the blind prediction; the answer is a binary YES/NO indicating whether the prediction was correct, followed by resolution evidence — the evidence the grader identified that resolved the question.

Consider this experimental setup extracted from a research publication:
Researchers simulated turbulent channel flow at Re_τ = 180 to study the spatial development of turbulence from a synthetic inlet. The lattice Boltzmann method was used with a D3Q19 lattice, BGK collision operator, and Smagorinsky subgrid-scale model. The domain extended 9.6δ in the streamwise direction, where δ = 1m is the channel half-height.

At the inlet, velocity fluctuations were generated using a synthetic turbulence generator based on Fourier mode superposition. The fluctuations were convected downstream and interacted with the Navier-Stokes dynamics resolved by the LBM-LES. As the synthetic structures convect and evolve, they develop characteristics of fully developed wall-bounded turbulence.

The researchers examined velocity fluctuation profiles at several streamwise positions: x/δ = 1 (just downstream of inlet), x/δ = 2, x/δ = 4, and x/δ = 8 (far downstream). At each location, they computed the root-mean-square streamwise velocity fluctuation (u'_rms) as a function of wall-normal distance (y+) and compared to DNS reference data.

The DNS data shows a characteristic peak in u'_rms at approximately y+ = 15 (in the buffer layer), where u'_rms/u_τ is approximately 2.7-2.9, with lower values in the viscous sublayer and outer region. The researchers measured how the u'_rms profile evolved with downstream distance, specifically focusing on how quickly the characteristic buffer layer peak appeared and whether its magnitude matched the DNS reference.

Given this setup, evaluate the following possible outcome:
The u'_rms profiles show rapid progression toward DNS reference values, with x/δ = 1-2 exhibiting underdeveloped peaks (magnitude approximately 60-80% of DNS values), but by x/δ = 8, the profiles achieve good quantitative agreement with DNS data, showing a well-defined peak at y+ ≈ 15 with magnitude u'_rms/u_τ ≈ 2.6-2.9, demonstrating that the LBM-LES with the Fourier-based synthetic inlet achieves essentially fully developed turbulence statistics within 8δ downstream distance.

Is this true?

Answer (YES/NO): NO